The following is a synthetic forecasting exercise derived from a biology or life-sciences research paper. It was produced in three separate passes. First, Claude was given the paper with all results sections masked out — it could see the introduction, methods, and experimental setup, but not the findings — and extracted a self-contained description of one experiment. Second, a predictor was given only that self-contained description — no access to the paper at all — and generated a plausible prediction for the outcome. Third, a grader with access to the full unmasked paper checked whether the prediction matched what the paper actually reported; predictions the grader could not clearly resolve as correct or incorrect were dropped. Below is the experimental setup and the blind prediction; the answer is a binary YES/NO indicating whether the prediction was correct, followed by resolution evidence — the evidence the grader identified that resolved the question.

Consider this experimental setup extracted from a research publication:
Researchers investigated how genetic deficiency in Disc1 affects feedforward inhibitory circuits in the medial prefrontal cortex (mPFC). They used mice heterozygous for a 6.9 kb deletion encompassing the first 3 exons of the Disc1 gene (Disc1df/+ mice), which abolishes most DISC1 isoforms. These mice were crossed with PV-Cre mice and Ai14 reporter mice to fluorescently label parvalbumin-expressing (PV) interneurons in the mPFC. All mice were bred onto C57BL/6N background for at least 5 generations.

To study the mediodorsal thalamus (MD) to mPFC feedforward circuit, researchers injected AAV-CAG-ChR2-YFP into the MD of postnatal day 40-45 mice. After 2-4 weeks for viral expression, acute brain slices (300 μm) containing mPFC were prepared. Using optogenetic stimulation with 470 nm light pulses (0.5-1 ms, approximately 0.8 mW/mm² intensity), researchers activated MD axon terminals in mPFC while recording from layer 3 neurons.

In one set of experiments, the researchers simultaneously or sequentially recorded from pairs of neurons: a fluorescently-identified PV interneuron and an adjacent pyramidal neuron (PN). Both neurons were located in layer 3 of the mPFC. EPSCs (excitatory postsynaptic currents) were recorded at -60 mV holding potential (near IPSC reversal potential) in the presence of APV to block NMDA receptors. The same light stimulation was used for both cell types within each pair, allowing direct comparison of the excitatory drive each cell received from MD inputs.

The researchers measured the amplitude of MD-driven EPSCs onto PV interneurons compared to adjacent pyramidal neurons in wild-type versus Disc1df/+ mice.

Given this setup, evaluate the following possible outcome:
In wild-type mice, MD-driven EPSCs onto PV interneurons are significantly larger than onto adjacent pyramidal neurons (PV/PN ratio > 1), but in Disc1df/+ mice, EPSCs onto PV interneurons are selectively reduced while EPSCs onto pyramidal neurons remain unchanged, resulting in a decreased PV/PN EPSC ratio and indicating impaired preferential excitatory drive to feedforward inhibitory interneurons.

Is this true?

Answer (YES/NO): NO